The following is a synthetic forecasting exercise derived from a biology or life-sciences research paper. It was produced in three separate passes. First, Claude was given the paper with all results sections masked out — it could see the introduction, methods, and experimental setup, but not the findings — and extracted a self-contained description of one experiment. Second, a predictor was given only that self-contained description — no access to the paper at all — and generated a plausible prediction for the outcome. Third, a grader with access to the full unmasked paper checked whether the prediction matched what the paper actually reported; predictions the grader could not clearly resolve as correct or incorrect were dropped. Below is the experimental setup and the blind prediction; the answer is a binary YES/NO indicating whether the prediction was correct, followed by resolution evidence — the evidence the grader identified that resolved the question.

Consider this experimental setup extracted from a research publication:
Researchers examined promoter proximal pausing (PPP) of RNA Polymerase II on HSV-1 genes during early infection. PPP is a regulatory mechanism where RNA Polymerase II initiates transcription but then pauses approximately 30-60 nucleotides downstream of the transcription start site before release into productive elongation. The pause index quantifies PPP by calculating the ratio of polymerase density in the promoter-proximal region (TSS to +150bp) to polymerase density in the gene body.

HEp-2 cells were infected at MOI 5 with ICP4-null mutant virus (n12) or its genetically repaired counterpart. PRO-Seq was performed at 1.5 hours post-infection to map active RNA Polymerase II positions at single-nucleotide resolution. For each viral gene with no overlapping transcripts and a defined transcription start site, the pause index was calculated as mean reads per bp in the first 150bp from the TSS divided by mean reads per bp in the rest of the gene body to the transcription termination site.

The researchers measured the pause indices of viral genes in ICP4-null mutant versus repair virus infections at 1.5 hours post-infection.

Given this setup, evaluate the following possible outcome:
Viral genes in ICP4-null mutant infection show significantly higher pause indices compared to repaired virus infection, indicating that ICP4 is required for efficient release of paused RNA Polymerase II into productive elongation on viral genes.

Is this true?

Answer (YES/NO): NO